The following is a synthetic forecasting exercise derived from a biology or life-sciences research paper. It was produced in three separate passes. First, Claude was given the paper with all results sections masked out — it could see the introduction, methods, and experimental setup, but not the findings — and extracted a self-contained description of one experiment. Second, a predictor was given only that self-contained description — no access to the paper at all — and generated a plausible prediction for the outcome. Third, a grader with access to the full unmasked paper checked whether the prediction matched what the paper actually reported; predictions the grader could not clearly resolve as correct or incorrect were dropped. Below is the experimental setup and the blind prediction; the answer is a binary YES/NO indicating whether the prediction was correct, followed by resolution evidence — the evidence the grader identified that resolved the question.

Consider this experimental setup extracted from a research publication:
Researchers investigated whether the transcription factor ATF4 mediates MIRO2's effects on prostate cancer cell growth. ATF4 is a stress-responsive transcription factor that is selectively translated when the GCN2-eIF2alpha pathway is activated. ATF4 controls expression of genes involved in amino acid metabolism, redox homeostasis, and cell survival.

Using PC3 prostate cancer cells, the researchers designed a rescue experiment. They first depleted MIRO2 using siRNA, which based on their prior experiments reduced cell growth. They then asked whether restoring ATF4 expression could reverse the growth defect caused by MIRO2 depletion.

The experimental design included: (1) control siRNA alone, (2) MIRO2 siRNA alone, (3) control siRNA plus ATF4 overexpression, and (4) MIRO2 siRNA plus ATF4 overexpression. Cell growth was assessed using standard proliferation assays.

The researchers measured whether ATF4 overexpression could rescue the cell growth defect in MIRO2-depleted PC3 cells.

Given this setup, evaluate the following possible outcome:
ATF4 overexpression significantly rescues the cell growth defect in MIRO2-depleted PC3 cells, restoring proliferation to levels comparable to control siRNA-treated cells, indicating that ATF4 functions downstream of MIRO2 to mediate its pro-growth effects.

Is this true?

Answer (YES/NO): NO